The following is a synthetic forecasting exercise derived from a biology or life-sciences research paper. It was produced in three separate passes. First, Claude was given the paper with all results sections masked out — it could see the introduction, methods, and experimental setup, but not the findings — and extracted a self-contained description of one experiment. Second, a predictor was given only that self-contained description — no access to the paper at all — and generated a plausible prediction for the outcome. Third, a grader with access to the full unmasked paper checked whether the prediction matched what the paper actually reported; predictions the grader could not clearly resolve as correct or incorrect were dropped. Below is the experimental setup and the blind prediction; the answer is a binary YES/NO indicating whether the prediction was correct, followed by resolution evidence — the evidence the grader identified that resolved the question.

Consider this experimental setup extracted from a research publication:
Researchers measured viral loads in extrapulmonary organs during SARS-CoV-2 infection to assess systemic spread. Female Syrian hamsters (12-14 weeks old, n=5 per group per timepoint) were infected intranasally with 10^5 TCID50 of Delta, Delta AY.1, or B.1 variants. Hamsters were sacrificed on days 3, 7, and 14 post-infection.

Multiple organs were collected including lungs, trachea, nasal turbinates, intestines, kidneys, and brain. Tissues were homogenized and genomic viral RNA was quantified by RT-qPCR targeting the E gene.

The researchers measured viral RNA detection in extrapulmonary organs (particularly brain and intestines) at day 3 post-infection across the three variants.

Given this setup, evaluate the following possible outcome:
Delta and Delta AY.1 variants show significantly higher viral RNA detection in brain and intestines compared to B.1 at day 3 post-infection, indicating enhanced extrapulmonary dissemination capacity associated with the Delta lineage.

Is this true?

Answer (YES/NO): NO